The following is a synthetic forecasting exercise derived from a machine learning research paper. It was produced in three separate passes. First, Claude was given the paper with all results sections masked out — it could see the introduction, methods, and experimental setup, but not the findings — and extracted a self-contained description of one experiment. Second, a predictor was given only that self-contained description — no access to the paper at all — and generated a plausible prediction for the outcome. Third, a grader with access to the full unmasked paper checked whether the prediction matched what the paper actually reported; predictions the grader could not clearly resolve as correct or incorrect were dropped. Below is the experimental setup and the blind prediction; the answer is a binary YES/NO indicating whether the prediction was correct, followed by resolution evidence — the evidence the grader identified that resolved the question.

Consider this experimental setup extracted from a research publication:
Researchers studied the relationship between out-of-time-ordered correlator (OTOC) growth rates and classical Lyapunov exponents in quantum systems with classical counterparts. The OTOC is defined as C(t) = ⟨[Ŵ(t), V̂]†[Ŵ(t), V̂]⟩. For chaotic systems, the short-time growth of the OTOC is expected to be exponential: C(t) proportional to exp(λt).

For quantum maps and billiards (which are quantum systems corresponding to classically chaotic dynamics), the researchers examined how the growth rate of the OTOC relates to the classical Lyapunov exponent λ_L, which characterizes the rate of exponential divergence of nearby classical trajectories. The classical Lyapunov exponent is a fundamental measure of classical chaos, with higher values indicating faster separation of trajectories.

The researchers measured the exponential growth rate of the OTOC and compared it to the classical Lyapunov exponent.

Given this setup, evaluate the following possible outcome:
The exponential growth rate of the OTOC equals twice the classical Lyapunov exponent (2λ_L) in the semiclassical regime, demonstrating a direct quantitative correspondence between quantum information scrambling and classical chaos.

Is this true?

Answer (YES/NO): NO